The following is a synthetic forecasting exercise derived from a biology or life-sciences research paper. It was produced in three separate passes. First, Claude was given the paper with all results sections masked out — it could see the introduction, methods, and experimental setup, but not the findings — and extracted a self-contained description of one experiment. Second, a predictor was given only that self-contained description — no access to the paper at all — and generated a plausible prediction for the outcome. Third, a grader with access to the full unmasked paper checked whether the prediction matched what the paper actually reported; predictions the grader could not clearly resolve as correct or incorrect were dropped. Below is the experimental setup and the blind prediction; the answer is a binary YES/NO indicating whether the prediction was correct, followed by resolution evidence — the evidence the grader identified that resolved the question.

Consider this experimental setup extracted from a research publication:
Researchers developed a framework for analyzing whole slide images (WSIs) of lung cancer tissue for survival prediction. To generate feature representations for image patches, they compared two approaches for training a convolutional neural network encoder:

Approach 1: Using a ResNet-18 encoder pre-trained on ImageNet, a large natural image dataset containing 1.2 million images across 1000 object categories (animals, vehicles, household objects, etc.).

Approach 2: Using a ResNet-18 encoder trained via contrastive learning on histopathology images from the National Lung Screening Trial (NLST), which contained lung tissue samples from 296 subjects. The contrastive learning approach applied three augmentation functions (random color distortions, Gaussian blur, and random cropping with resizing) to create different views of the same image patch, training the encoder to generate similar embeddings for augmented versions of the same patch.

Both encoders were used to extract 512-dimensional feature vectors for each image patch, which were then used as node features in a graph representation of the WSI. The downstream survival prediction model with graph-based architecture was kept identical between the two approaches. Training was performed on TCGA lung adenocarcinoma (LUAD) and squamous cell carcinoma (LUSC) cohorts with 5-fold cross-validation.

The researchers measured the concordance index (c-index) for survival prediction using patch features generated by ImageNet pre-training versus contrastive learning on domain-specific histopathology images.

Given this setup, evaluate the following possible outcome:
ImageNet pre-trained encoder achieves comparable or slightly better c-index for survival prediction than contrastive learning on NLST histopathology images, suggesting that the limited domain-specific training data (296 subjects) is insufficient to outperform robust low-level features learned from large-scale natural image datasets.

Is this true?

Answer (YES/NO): NO